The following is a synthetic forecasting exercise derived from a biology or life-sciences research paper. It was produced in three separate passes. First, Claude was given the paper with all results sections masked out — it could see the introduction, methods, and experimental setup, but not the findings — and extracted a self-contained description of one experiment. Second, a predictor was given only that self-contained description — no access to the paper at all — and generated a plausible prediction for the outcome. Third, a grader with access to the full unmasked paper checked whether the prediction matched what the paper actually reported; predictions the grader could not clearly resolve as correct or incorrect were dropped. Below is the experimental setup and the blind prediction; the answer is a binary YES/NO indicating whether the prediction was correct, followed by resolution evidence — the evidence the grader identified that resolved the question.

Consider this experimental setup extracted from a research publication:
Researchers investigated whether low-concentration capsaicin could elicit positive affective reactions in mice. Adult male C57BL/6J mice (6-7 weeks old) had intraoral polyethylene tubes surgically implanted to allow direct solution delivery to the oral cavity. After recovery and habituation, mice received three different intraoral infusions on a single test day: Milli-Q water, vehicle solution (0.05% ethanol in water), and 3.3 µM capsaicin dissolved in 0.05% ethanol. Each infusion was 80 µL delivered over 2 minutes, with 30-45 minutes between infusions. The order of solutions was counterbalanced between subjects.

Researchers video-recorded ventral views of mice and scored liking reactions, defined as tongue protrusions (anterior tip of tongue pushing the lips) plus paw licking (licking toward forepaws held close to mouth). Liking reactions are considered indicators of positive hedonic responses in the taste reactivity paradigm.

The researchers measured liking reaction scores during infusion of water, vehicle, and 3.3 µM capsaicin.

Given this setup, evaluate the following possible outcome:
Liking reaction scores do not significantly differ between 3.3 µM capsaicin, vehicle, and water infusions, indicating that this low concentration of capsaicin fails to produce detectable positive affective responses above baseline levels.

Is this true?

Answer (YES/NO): NO